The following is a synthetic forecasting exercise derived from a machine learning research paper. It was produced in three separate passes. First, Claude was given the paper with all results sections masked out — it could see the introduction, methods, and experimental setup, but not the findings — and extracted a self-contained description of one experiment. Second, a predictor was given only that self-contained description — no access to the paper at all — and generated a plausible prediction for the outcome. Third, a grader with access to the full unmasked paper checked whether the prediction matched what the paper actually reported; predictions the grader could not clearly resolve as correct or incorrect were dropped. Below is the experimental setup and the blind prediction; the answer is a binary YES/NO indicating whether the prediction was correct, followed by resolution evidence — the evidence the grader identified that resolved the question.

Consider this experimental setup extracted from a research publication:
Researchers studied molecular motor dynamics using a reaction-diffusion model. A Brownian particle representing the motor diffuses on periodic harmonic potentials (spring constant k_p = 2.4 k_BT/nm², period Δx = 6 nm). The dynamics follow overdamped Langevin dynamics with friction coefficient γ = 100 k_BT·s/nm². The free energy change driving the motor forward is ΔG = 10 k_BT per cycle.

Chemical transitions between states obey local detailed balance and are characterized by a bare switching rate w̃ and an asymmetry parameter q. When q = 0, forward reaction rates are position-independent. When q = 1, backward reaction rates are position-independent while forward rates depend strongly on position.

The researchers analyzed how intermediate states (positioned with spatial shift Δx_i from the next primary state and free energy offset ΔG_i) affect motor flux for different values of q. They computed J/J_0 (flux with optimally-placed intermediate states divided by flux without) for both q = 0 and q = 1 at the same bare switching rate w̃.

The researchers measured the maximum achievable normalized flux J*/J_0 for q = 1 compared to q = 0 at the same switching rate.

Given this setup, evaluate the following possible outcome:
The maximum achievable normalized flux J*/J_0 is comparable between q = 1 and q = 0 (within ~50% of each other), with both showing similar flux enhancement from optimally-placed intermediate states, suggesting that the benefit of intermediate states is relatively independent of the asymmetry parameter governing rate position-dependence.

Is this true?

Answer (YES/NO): NO